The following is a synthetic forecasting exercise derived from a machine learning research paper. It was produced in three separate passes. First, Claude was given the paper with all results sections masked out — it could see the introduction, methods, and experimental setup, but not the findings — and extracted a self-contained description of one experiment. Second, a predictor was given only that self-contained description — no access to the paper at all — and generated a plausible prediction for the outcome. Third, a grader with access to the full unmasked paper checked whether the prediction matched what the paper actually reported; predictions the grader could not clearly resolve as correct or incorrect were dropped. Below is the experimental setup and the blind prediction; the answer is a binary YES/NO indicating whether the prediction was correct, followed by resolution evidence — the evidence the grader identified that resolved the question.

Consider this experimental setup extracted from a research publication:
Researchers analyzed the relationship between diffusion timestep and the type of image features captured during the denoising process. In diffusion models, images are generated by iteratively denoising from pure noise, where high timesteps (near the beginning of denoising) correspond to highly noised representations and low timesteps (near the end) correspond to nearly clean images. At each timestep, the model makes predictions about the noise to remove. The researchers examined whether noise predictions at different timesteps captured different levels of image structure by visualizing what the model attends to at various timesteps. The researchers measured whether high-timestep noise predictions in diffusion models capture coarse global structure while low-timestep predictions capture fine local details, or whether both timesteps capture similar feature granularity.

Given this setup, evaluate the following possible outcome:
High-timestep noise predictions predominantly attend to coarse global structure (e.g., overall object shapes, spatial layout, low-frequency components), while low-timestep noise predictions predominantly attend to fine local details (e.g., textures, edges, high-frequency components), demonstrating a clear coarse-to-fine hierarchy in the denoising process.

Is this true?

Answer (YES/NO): YES